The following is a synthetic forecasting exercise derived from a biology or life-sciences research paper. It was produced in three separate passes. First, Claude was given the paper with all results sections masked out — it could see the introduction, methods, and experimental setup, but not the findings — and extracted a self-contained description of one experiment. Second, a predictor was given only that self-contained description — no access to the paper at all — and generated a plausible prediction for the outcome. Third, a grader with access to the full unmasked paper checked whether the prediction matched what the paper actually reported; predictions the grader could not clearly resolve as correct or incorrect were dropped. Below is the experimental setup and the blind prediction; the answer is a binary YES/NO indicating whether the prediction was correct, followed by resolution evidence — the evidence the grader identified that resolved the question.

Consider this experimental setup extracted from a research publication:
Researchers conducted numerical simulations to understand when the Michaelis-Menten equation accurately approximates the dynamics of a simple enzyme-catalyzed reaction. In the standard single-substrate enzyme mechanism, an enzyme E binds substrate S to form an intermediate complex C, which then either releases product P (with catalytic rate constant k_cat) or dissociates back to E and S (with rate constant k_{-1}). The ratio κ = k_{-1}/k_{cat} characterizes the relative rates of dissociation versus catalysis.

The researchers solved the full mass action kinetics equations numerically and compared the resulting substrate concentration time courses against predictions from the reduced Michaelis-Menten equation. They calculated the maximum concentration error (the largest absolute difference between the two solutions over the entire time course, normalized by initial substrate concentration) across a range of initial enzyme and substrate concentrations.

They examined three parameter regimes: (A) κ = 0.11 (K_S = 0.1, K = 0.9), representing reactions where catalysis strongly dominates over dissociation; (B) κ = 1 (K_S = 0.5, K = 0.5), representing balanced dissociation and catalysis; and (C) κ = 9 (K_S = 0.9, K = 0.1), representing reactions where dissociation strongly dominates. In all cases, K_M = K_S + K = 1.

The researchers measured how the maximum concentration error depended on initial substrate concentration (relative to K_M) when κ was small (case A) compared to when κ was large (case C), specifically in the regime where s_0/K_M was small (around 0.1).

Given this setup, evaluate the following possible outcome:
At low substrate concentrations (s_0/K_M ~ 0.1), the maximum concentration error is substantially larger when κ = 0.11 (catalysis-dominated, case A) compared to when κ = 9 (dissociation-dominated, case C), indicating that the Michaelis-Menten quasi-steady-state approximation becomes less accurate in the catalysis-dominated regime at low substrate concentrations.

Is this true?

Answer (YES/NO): NO